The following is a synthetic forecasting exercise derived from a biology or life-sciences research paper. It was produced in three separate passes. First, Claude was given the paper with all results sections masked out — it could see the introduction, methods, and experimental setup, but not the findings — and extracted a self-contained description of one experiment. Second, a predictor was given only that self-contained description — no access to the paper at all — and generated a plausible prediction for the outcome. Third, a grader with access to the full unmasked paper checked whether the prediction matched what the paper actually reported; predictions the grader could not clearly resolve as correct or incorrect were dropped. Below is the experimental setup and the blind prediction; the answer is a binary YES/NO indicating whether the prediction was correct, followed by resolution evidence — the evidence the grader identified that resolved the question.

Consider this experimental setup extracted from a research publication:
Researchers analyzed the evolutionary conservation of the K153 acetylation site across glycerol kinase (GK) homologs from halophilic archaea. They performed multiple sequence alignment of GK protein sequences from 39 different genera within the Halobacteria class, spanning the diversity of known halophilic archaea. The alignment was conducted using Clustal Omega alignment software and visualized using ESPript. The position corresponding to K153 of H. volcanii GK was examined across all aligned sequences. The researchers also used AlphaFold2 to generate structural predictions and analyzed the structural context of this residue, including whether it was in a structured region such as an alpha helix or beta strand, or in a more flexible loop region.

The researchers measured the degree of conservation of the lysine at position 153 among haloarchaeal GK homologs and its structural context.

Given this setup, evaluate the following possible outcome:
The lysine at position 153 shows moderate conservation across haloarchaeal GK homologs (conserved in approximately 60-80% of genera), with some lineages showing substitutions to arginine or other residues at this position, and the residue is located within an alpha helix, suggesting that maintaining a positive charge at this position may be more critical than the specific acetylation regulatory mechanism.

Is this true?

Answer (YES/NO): NO